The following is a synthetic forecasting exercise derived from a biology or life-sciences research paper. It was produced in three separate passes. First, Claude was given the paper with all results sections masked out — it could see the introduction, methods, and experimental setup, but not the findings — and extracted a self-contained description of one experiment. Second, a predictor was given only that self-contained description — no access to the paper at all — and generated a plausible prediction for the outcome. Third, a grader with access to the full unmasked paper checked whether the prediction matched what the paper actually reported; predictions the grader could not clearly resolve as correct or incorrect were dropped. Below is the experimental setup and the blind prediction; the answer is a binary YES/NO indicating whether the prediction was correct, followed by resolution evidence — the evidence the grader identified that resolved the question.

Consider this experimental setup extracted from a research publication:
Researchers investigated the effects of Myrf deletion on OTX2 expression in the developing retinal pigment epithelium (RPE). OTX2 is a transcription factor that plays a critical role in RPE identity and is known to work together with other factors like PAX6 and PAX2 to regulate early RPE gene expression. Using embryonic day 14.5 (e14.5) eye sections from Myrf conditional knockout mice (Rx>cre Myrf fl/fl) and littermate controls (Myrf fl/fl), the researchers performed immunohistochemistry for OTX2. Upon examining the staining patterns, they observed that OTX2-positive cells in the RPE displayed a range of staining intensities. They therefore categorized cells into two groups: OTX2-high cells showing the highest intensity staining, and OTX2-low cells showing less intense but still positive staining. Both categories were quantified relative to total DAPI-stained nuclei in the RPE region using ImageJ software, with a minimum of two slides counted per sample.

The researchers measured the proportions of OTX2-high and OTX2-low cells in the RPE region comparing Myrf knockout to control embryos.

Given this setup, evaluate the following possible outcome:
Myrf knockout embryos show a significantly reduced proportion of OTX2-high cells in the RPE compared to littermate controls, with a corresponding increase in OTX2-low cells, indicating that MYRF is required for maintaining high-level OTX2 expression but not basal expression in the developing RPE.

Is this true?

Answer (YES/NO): NO